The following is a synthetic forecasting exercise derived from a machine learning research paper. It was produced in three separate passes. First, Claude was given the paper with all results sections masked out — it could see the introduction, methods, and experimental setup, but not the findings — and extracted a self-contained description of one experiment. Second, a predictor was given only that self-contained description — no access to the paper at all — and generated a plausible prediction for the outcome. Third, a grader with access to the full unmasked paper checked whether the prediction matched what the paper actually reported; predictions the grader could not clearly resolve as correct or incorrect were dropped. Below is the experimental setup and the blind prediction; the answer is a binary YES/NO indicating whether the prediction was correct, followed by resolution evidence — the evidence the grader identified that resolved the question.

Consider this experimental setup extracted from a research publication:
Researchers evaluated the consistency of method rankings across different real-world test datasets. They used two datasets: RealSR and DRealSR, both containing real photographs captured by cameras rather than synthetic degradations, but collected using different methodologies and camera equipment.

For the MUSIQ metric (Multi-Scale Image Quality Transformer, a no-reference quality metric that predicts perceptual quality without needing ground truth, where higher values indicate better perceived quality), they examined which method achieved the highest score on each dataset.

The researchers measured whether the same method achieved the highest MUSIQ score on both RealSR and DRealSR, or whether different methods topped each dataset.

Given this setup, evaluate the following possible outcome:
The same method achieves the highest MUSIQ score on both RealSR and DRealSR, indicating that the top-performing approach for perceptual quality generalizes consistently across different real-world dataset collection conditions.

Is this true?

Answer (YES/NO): YES